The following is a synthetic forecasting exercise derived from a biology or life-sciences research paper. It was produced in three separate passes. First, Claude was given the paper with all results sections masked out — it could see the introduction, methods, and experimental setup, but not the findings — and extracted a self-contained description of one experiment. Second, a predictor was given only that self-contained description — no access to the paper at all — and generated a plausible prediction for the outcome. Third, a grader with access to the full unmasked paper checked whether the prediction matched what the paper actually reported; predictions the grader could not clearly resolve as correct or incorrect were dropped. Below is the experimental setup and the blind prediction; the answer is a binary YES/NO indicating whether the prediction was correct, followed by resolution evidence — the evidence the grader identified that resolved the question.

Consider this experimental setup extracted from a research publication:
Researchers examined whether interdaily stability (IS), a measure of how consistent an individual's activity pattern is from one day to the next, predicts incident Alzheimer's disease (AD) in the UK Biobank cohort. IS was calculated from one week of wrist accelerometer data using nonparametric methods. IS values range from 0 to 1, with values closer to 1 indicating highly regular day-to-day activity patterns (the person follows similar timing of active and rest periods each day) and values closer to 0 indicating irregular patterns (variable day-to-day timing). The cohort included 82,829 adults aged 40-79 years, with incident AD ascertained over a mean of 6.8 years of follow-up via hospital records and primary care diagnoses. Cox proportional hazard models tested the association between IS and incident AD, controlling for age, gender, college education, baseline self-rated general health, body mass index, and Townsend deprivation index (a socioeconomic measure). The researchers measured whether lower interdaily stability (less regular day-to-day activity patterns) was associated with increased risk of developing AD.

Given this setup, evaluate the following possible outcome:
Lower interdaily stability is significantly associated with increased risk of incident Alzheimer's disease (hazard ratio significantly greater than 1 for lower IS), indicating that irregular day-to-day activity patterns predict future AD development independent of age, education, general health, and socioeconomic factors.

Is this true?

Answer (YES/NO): NO